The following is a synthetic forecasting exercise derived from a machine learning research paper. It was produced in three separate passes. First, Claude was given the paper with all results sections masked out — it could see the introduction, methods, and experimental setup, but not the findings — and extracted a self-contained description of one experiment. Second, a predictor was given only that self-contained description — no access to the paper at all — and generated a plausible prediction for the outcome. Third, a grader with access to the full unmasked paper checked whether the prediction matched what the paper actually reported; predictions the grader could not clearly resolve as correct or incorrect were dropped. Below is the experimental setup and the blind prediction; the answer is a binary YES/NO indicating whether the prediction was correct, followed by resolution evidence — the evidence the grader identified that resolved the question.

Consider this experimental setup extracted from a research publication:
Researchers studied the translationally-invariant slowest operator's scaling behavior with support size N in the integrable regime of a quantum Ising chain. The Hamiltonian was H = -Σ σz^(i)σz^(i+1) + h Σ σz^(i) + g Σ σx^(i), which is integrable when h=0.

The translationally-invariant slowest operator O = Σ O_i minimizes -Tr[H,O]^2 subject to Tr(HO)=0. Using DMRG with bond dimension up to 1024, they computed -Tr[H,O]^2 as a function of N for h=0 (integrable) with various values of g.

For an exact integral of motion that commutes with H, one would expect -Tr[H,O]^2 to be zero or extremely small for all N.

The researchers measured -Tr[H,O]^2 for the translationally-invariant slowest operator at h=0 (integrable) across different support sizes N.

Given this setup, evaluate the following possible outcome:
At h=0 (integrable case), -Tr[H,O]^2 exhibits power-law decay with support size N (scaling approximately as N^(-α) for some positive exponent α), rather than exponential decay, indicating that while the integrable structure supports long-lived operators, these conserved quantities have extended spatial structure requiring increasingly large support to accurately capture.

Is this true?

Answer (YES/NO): NO